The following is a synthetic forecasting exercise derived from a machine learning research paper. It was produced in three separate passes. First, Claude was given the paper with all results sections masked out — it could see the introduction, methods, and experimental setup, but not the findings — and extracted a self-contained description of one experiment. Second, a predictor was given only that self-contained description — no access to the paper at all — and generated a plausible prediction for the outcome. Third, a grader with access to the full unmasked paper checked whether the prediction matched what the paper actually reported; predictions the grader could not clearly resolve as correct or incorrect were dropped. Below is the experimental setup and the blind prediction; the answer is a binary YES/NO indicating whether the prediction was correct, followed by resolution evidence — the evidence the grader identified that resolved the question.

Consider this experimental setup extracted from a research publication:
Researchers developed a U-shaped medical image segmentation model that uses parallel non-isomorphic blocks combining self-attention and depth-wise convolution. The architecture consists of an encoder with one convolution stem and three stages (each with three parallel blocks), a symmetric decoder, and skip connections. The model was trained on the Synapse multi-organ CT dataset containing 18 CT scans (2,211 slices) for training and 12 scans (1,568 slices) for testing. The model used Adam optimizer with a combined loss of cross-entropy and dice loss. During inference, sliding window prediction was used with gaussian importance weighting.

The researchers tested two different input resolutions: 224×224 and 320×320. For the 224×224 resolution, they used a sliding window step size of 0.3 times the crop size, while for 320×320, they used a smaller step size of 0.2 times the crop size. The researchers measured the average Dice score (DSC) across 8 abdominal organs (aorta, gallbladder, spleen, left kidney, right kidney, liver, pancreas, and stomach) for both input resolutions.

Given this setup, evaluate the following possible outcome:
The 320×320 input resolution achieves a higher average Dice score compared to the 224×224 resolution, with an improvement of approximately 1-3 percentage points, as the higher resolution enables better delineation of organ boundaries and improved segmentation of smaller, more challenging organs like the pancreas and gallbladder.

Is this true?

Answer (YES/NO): NO